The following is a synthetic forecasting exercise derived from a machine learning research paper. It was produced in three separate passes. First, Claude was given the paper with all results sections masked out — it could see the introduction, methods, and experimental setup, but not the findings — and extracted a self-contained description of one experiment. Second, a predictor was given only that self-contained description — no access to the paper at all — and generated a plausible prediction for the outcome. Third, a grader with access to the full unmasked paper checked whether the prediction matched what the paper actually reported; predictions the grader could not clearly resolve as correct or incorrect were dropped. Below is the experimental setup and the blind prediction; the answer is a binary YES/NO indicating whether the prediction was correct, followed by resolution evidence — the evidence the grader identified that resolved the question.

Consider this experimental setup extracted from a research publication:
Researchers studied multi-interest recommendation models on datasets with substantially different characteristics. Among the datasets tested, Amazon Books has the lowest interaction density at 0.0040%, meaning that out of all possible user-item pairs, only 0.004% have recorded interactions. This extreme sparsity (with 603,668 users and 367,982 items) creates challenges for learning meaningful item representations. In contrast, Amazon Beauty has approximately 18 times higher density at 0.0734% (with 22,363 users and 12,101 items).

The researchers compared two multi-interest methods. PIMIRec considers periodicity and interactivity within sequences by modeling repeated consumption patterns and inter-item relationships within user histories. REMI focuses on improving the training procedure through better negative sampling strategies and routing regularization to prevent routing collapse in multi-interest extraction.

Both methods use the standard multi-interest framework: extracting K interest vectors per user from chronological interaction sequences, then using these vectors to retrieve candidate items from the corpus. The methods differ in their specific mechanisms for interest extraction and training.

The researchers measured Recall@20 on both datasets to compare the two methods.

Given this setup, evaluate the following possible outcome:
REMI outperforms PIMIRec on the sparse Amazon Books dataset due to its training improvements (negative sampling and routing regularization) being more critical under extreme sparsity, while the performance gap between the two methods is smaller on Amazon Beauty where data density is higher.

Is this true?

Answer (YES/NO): NO